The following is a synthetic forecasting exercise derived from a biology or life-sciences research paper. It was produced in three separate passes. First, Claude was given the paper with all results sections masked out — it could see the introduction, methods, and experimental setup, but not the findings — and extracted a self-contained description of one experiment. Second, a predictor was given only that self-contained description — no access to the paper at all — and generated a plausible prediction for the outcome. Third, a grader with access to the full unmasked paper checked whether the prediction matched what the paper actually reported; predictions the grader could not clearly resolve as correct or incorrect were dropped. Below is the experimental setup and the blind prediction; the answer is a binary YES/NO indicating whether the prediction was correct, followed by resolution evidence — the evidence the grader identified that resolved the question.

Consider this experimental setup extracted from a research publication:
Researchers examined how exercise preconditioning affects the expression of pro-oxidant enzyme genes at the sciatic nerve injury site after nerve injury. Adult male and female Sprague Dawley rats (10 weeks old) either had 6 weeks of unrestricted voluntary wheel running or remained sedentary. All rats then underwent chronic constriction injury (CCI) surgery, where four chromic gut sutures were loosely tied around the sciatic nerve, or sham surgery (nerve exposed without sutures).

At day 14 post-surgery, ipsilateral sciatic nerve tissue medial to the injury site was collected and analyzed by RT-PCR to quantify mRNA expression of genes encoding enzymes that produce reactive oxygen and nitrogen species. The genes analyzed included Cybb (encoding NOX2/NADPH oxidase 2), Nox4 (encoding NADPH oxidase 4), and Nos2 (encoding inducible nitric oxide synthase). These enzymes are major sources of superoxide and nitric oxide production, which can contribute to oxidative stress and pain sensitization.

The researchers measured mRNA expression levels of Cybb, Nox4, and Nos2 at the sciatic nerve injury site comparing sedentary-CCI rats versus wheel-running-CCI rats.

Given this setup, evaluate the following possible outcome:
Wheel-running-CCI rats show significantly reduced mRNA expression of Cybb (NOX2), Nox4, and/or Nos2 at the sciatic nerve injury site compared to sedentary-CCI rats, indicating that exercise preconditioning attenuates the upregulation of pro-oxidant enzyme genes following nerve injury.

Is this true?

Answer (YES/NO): NO